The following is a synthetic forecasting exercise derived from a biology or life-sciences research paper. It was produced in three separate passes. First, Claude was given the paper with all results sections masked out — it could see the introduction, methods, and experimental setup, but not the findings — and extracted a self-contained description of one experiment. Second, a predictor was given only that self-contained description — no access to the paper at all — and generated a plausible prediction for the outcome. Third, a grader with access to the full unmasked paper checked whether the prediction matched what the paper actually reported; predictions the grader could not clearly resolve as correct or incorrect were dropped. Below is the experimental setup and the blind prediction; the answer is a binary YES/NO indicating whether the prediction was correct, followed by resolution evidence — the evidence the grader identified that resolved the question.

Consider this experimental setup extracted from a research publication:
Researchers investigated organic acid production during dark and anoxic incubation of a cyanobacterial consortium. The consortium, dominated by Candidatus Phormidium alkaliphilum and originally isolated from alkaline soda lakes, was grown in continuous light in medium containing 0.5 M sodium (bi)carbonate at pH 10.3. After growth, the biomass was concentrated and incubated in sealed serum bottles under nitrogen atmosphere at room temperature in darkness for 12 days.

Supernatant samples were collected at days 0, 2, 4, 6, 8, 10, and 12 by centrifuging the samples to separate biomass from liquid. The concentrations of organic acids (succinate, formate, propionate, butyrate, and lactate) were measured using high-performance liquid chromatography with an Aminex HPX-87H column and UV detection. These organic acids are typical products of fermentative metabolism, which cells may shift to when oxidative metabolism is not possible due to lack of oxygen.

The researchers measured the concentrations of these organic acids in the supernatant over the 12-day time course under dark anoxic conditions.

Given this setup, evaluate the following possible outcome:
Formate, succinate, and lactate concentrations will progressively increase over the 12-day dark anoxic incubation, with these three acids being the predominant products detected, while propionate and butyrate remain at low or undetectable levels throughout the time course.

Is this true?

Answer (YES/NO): NO